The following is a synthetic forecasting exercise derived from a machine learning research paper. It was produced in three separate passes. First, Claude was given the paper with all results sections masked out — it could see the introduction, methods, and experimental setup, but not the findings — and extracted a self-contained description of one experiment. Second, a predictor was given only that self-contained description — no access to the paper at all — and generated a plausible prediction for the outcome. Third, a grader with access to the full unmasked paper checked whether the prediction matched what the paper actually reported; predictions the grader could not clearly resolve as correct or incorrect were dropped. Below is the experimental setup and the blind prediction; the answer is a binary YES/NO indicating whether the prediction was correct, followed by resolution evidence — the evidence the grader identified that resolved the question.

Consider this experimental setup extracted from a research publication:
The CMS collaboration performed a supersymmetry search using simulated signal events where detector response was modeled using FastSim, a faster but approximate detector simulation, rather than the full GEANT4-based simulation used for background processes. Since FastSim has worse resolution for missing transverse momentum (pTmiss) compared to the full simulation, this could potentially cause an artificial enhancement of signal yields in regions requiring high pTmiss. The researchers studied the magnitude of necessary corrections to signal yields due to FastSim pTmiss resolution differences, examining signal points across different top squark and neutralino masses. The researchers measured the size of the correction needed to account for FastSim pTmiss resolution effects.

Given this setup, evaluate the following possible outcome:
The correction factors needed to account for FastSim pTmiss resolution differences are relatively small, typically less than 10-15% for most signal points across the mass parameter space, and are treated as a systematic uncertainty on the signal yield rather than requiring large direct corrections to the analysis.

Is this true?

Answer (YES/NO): YES